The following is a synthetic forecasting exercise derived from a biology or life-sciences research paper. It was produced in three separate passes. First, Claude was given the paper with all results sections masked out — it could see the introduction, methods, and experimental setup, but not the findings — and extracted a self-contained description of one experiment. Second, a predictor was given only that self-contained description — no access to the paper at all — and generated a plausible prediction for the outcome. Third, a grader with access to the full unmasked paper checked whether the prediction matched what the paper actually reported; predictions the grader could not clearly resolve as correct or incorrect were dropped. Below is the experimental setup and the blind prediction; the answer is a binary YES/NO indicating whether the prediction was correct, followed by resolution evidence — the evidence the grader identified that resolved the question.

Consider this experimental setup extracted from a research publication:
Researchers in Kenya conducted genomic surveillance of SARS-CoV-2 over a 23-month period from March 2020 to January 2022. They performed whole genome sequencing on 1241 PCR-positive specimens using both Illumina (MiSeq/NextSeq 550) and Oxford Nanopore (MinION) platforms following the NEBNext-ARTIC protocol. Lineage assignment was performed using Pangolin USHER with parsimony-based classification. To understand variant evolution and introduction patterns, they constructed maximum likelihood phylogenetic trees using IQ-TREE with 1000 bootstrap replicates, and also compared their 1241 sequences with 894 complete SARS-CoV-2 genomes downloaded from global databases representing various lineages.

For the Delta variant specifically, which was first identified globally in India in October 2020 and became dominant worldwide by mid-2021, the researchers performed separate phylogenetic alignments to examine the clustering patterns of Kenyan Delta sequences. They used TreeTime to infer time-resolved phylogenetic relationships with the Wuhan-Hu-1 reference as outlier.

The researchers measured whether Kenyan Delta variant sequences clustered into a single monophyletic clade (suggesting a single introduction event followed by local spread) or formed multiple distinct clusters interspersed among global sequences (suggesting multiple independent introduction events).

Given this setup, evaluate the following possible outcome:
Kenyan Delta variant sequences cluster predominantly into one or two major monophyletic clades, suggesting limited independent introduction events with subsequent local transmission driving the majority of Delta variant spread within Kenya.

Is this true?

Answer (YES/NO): NO